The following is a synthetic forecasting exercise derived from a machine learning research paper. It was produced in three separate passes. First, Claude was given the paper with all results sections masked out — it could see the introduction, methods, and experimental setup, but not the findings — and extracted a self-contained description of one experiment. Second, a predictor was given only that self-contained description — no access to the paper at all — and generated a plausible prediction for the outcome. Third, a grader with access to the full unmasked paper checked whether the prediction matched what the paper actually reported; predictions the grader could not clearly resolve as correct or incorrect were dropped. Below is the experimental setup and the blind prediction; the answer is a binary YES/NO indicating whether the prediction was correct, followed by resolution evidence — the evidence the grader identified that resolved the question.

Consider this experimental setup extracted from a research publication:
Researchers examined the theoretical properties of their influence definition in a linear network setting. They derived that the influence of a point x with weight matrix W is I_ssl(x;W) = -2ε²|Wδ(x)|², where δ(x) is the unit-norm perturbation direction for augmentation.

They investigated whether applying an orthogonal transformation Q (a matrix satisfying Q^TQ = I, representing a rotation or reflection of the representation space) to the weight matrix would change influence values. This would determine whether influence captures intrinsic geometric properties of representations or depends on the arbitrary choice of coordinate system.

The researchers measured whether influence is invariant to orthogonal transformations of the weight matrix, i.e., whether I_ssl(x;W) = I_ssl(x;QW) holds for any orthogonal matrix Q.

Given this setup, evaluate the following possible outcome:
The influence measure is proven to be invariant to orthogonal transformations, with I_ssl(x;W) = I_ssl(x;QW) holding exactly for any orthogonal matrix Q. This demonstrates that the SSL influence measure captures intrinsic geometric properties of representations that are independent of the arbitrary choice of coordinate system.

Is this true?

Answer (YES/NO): YES